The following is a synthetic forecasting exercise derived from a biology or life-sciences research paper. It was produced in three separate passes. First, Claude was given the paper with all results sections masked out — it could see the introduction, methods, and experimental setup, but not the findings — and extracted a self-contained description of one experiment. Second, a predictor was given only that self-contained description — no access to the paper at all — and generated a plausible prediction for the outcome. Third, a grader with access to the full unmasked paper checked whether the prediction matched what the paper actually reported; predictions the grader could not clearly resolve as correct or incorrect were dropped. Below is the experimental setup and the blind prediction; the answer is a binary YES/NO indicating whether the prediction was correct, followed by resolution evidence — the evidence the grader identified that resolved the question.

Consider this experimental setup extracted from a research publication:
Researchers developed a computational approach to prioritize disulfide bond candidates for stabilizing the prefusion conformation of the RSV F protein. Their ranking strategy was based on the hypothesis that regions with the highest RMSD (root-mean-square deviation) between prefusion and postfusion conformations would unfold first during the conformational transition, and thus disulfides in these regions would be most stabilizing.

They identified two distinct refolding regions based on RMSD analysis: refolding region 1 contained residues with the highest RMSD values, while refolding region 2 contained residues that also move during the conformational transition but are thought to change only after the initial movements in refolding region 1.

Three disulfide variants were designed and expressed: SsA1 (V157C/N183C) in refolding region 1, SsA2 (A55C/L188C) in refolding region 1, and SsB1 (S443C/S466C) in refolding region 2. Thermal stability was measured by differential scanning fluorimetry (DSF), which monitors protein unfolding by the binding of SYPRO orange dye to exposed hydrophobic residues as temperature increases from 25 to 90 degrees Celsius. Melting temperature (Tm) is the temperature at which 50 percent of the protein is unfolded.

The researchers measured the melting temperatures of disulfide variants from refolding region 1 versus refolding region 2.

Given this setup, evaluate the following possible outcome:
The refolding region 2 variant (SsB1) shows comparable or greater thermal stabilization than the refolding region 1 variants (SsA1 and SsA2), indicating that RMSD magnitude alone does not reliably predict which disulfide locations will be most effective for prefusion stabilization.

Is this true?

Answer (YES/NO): NO